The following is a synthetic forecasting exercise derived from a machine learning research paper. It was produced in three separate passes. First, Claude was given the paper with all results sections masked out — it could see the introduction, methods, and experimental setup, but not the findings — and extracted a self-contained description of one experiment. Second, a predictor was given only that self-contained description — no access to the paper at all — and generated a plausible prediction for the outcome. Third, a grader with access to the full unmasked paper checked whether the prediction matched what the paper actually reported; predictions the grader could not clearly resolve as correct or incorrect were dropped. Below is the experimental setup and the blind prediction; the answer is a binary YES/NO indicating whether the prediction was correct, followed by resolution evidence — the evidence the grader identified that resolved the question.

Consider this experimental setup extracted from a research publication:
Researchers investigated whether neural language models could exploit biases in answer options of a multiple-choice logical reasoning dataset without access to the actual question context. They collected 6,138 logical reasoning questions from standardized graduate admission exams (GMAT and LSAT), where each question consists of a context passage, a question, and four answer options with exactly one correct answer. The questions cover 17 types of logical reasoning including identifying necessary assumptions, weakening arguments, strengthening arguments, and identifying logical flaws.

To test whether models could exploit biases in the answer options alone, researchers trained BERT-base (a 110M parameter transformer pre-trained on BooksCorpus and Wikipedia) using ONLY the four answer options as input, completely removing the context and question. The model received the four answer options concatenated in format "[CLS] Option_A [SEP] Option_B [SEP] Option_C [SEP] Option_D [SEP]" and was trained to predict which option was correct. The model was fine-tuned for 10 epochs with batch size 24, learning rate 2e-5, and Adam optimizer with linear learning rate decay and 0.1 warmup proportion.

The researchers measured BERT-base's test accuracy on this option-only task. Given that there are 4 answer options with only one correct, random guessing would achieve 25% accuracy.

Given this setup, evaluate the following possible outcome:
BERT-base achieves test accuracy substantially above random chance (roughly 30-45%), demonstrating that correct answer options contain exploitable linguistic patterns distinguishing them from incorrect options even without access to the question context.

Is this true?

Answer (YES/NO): YES